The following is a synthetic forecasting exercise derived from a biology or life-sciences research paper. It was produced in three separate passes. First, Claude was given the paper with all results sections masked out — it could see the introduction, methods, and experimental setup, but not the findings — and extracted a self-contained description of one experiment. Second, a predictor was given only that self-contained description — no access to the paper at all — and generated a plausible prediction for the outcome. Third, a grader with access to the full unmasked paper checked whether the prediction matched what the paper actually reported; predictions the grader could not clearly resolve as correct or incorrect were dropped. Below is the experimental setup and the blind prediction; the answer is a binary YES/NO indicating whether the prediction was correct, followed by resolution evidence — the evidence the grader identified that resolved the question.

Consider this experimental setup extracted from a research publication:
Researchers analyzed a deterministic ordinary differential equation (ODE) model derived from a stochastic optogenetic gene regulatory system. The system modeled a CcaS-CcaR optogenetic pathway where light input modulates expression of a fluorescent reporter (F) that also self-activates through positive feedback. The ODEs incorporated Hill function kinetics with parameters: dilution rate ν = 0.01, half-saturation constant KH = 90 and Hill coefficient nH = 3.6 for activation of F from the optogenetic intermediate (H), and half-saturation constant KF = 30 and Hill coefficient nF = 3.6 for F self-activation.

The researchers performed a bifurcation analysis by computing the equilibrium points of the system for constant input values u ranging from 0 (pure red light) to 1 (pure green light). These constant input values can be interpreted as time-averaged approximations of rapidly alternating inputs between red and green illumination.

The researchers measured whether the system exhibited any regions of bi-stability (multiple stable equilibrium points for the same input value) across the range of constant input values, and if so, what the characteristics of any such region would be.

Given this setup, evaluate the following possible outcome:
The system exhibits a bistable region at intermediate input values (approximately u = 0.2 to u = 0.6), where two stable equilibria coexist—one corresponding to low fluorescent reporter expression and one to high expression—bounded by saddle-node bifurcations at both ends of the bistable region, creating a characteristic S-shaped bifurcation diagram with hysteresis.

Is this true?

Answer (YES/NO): NO